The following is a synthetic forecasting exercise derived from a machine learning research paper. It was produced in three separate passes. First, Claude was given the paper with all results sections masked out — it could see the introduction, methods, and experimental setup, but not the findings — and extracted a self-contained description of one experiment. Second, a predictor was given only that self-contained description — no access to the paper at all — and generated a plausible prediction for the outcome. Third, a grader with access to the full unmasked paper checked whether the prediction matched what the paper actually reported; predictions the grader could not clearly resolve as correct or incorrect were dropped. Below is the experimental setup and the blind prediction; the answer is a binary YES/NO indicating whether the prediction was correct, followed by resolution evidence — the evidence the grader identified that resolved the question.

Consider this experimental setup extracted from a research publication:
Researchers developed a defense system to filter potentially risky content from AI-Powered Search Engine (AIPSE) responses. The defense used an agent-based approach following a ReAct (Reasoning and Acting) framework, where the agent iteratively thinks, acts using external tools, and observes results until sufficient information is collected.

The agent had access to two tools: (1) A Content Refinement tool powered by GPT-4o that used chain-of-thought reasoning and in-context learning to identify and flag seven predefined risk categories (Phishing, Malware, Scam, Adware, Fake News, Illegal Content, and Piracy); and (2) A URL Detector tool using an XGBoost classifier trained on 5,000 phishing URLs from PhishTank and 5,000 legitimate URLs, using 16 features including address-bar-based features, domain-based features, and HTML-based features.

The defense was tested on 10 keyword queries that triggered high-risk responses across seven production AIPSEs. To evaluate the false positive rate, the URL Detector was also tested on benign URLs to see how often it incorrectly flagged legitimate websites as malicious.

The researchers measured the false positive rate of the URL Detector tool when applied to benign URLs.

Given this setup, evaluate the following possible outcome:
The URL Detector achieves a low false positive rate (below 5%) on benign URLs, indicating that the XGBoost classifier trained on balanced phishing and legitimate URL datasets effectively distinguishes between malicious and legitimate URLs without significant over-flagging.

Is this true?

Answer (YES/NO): NO